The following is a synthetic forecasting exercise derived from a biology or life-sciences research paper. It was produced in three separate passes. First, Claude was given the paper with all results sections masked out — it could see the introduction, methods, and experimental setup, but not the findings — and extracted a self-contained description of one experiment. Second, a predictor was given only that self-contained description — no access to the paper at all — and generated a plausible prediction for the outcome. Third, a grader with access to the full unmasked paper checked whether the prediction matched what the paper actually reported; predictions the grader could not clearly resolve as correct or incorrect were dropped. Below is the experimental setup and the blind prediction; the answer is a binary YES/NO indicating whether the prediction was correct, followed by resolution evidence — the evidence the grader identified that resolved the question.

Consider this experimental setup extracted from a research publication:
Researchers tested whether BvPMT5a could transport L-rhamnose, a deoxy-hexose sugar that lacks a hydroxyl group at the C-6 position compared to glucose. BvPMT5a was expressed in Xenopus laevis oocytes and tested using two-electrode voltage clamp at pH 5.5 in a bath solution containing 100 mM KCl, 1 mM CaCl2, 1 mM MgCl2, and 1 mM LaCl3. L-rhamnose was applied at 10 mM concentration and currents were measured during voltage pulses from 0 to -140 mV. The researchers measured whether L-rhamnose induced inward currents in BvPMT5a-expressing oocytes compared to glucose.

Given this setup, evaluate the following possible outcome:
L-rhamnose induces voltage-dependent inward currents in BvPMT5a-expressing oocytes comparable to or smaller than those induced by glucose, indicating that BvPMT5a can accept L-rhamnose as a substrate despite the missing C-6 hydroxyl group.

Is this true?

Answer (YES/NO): YES